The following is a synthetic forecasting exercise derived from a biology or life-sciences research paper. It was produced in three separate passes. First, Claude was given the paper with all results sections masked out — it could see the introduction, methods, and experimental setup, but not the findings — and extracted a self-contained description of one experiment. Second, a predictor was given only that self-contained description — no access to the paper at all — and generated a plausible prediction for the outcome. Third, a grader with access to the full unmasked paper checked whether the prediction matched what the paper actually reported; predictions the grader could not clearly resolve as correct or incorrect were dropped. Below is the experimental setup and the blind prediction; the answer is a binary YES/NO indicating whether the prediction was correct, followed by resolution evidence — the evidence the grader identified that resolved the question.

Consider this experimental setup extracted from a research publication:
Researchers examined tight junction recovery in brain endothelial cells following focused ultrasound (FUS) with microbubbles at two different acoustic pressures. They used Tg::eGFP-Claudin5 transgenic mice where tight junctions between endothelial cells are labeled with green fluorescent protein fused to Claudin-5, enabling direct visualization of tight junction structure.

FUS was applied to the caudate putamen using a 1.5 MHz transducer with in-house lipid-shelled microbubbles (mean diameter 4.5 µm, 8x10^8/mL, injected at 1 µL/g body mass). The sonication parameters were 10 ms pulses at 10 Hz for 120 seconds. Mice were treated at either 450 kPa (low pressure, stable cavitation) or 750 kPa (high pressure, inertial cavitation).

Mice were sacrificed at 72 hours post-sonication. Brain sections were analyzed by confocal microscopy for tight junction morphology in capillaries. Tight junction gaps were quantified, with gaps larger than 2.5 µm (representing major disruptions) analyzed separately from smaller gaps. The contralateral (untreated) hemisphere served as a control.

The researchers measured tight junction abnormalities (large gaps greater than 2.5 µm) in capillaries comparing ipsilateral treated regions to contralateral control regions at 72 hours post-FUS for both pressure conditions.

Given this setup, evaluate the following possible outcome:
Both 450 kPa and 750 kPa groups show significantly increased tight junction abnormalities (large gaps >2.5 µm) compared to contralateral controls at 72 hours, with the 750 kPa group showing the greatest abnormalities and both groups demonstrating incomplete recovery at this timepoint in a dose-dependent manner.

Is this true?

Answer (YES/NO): NO